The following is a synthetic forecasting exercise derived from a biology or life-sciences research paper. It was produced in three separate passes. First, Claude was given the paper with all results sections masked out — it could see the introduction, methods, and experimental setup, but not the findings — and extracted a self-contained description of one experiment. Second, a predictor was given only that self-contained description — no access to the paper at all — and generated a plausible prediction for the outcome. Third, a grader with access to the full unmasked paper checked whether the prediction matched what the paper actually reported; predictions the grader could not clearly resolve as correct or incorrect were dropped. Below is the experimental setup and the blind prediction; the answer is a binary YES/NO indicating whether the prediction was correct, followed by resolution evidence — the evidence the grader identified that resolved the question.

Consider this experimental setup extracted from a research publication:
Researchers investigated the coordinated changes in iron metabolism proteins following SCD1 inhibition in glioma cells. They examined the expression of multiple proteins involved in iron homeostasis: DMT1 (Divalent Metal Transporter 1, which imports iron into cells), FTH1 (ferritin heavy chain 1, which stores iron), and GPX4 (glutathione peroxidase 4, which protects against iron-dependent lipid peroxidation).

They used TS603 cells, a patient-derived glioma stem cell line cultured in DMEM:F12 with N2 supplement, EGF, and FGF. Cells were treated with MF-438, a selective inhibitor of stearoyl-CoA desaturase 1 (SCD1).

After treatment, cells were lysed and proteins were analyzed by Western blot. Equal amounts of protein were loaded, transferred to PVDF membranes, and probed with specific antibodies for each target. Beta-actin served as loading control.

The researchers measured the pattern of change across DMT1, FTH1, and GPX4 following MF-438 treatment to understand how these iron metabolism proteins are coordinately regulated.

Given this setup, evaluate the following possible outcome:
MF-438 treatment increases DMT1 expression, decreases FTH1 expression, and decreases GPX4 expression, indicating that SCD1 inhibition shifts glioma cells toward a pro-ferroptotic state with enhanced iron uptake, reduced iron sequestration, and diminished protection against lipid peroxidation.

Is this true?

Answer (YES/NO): NO